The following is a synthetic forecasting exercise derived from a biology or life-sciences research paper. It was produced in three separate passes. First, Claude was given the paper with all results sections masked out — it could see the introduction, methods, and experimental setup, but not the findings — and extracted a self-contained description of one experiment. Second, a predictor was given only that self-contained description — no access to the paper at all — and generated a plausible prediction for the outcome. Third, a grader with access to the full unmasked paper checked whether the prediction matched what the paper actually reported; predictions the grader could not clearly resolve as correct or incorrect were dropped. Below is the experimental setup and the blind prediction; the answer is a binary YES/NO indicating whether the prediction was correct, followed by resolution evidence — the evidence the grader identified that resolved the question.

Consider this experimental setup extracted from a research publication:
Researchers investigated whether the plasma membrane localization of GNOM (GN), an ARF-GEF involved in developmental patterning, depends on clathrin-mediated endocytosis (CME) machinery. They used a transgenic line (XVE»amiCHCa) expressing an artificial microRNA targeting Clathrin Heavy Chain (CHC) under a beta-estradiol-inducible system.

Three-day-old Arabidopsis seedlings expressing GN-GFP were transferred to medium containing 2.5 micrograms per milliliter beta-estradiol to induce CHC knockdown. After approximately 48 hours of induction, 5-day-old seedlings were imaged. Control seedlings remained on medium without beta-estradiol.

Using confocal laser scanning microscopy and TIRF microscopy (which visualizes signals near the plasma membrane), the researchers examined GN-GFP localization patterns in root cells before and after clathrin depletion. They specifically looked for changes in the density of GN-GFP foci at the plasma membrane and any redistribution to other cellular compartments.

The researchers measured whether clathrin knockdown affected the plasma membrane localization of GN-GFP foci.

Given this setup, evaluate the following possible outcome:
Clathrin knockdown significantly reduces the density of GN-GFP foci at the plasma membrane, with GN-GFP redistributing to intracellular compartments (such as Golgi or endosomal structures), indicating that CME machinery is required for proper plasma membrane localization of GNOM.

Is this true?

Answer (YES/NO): NO